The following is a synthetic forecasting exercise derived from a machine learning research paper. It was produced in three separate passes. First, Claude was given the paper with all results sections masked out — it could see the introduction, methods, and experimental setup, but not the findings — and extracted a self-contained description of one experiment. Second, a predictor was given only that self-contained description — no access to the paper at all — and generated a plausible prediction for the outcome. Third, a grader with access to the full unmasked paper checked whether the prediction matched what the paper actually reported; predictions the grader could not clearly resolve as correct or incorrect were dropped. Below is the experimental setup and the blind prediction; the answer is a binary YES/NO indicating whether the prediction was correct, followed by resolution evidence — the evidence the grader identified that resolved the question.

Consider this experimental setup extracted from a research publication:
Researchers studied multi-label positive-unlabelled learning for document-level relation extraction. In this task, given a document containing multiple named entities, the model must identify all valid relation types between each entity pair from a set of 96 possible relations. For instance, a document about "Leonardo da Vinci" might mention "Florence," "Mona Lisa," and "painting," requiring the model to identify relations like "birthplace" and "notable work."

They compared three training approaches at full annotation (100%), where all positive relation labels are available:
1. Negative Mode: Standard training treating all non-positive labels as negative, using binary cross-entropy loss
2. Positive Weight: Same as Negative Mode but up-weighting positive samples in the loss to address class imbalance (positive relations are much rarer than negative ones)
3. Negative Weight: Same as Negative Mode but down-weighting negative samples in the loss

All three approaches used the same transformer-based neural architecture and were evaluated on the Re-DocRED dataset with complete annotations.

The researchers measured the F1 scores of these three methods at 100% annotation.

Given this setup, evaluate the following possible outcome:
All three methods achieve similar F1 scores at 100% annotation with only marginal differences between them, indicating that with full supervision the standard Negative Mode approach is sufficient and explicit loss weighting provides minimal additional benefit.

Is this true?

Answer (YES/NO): YES